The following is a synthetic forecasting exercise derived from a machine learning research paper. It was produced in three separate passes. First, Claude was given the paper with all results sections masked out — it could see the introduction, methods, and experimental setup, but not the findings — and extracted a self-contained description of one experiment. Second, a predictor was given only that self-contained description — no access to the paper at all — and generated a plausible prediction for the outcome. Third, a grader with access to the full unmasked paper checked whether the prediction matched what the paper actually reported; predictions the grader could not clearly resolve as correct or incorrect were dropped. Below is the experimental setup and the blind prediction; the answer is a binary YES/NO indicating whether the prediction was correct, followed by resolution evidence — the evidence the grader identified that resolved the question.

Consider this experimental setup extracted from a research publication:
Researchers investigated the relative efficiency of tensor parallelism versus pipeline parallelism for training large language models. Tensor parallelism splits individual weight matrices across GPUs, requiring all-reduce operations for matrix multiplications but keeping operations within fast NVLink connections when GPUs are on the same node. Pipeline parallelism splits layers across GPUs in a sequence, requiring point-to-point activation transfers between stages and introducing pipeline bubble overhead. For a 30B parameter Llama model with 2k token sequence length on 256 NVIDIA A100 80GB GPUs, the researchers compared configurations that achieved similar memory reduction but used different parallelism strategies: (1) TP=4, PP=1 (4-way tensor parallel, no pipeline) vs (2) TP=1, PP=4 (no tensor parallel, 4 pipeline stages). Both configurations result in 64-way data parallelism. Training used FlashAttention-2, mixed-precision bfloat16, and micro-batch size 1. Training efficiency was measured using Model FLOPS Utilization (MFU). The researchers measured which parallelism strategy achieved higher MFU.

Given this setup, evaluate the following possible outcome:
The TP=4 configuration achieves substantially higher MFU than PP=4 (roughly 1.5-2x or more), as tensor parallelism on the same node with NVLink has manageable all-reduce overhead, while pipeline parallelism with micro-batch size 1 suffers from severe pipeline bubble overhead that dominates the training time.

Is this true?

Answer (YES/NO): NO